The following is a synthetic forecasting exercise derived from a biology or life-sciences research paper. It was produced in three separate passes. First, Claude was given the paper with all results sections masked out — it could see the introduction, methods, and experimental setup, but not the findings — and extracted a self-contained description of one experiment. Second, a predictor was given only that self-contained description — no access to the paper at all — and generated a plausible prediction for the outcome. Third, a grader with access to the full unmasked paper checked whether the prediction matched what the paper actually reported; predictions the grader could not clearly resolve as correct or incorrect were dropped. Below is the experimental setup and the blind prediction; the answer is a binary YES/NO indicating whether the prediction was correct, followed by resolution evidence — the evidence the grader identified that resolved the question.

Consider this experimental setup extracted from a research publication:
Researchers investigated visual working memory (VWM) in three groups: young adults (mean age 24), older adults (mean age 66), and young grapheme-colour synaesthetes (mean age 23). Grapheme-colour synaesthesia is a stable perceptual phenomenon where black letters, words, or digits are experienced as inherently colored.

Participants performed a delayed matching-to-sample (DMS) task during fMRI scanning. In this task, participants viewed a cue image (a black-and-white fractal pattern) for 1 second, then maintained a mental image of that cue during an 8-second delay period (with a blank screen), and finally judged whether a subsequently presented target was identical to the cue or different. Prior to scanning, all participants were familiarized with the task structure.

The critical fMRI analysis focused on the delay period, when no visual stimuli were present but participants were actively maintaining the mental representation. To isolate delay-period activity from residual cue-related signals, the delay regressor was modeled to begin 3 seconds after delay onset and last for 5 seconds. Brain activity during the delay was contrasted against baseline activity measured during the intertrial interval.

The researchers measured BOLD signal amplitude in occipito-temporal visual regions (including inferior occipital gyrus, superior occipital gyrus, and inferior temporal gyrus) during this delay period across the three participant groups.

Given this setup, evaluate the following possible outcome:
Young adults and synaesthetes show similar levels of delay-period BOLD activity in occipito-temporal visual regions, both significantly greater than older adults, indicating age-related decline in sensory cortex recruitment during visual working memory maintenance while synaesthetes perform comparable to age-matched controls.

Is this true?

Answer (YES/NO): NO